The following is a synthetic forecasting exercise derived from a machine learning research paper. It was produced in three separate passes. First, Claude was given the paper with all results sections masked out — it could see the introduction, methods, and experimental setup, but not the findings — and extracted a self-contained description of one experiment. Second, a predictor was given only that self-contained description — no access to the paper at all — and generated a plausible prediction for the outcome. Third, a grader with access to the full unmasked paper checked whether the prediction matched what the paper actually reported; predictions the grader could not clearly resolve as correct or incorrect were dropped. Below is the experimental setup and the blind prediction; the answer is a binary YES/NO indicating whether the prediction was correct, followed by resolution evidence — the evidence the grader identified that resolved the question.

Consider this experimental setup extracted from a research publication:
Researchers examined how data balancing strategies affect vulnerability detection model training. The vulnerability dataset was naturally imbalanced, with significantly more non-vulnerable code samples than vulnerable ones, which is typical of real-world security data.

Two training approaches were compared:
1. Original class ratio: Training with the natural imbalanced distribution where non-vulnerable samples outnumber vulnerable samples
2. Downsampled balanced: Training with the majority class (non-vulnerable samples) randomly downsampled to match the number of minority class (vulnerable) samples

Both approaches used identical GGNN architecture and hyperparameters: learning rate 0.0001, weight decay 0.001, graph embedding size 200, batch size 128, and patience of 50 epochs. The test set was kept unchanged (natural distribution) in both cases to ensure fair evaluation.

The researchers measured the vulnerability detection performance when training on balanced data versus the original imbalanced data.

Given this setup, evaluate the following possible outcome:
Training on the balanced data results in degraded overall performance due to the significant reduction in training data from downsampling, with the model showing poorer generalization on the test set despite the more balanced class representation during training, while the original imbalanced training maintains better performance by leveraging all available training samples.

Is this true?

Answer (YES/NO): NO